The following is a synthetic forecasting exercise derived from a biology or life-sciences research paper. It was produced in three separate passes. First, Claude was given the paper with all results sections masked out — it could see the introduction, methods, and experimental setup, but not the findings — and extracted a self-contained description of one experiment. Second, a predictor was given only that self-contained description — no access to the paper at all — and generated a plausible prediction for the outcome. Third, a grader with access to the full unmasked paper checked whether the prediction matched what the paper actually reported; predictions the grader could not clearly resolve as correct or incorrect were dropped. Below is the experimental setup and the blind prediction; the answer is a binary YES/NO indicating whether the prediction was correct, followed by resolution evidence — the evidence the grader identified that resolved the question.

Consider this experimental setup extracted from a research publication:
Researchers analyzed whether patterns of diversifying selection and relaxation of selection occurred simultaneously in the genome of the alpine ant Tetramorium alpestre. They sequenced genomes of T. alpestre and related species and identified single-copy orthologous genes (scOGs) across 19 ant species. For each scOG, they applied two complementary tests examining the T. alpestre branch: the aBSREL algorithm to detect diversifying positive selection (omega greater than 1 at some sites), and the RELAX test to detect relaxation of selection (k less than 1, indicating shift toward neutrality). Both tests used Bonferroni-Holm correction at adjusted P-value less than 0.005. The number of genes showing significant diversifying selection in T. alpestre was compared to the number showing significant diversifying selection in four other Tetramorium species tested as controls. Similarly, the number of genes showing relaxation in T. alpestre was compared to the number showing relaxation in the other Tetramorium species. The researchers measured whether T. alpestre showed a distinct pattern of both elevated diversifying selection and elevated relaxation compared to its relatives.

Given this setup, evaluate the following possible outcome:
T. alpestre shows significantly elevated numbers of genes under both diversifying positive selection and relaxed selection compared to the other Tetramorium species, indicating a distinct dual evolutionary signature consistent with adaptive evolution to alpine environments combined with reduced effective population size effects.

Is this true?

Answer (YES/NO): NO